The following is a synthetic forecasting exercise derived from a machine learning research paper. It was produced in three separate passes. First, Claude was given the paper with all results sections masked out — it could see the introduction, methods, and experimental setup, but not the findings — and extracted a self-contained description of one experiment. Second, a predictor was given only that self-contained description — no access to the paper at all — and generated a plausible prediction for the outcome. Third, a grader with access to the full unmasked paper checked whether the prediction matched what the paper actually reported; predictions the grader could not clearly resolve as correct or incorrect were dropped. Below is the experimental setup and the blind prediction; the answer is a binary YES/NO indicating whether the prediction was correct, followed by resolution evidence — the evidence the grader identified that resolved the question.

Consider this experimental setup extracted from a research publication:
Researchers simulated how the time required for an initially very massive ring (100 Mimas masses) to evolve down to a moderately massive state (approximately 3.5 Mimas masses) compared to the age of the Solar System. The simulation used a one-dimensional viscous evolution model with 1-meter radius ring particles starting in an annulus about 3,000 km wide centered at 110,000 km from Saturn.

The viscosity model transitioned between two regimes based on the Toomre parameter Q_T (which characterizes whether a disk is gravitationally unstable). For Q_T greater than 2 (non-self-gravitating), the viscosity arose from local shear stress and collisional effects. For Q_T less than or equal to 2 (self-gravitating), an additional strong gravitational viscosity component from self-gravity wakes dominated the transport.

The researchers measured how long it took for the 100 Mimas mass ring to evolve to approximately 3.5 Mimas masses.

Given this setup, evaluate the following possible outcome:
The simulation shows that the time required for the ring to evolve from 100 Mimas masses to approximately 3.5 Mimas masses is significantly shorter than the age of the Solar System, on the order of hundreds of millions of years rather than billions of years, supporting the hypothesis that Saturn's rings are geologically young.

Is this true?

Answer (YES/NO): YES